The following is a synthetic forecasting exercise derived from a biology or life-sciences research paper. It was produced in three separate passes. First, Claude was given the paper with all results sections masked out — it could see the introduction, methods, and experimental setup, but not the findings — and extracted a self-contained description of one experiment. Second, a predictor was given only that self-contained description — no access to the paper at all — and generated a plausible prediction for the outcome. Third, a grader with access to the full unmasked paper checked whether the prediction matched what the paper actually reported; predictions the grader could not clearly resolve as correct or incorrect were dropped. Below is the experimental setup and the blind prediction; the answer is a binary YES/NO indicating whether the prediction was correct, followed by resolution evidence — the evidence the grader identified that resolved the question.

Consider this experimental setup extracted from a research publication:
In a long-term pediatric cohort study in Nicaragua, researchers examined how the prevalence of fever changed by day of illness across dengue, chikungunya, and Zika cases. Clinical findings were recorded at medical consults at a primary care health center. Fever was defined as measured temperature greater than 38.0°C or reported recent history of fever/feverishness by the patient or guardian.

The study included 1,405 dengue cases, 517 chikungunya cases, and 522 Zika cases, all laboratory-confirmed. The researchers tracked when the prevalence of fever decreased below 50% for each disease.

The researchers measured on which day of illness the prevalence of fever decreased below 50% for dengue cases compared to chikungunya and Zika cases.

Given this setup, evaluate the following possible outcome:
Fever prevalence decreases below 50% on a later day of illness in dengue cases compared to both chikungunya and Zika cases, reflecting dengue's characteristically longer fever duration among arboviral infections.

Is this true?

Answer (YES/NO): YES